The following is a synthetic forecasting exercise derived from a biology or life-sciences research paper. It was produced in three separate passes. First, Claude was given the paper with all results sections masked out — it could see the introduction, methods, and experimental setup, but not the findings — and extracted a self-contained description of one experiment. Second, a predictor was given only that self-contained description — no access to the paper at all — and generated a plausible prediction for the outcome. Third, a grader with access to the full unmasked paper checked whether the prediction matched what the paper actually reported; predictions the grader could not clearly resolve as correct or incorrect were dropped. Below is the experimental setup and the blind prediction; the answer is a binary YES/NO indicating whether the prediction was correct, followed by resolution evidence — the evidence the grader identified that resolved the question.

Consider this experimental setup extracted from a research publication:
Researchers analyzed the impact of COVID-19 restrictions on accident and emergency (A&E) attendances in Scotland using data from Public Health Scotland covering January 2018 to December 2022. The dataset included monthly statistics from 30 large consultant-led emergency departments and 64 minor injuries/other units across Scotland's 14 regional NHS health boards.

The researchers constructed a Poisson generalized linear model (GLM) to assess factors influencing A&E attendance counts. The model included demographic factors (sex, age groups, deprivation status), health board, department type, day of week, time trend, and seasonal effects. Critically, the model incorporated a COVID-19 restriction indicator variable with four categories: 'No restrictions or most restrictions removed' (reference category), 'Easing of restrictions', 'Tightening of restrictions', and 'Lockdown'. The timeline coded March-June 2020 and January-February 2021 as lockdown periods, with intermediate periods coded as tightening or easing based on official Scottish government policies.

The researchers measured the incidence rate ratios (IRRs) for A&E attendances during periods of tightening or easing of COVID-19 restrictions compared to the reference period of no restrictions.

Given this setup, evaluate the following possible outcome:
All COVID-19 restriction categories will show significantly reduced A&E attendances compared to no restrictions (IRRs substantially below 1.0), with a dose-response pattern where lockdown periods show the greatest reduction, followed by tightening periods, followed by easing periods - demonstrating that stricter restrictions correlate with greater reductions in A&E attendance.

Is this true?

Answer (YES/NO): NO